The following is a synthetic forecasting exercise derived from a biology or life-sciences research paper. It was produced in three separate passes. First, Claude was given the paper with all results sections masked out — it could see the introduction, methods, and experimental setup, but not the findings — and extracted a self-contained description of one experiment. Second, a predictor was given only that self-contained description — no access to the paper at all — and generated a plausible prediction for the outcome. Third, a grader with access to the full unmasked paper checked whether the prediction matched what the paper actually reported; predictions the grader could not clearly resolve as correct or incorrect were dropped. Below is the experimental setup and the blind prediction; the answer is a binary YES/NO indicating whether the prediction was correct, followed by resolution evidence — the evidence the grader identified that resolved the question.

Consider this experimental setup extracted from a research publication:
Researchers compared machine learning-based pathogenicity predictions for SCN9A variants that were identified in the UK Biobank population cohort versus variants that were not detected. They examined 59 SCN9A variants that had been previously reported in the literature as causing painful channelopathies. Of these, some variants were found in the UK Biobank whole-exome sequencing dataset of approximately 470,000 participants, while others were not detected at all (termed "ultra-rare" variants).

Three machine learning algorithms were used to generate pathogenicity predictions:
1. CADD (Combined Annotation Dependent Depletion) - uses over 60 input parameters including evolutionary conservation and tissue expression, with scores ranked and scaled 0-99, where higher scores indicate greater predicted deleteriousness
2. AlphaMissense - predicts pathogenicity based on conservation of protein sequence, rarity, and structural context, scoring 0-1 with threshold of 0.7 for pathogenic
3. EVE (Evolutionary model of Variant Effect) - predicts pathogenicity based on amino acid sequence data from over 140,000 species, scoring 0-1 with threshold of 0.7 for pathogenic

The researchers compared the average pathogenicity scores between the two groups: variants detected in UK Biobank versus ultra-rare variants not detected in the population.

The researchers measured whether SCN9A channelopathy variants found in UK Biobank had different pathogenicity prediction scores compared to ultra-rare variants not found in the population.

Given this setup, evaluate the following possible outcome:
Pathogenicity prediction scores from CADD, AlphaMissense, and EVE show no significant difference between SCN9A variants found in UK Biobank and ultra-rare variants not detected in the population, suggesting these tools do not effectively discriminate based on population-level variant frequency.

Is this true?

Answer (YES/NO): NO